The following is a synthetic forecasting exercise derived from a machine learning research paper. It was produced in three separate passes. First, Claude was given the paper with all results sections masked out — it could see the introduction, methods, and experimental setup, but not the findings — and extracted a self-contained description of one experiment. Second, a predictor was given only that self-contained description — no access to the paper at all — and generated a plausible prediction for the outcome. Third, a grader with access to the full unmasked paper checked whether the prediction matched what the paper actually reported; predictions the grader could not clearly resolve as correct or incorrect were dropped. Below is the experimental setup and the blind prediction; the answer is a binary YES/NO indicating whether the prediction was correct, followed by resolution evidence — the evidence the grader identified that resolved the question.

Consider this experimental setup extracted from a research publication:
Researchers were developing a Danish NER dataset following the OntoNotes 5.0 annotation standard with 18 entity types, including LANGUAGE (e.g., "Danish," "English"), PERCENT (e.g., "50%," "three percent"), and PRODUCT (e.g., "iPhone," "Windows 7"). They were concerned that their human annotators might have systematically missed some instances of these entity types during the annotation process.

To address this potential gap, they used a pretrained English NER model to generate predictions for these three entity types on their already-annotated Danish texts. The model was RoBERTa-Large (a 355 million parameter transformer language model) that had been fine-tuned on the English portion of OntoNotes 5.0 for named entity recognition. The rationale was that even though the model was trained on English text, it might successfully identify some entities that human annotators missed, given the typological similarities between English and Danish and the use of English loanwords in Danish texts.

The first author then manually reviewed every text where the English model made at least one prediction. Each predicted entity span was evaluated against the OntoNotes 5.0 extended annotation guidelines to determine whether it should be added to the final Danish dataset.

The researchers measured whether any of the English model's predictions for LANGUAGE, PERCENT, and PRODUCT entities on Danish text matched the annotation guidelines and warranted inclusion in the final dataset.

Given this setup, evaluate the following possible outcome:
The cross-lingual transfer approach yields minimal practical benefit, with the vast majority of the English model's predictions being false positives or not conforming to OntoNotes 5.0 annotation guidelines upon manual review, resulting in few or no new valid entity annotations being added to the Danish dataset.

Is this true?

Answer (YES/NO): YES